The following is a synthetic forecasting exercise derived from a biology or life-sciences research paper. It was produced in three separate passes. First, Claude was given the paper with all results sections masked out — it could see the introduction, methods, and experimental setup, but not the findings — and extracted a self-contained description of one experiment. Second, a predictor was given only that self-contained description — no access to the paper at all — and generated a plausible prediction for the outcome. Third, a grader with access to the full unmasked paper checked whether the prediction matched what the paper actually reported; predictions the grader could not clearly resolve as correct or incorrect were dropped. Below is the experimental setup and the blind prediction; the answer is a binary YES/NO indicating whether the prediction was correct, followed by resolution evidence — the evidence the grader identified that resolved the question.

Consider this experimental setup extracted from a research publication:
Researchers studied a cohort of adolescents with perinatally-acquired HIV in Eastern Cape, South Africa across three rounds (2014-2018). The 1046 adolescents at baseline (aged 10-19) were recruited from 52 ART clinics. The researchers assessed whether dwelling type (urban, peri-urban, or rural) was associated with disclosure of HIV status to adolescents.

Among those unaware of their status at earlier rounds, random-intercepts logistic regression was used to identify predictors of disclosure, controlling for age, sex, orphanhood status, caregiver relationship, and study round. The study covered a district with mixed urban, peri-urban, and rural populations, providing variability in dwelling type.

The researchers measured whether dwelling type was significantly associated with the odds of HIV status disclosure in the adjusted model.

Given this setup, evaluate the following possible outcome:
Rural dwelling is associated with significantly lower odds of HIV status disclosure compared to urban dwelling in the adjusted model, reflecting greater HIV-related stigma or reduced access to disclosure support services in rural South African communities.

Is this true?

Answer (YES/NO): YES